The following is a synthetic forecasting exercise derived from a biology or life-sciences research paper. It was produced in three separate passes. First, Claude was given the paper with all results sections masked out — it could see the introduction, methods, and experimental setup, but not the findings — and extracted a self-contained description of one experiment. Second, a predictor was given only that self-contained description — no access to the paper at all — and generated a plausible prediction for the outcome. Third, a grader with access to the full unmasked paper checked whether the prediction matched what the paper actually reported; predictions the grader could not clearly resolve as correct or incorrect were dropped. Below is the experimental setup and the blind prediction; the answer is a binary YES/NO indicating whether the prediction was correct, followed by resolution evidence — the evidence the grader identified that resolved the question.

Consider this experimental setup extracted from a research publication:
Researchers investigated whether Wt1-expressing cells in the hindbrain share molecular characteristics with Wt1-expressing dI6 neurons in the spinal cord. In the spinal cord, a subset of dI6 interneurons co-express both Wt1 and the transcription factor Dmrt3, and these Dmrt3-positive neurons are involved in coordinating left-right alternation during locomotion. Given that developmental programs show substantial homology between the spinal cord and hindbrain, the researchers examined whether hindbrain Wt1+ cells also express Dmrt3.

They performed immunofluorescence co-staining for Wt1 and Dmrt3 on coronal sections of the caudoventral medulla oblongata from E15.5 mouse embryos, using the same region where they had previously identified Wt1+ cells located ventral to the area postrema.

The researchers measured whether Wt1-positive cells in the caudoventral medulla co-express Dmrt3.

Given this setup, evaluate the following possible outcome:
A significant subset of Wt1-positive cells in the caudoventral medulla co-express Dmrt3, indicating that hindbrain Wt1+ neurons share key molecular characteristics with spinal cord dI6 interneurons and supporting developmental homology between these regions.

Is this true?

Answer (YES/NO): NO